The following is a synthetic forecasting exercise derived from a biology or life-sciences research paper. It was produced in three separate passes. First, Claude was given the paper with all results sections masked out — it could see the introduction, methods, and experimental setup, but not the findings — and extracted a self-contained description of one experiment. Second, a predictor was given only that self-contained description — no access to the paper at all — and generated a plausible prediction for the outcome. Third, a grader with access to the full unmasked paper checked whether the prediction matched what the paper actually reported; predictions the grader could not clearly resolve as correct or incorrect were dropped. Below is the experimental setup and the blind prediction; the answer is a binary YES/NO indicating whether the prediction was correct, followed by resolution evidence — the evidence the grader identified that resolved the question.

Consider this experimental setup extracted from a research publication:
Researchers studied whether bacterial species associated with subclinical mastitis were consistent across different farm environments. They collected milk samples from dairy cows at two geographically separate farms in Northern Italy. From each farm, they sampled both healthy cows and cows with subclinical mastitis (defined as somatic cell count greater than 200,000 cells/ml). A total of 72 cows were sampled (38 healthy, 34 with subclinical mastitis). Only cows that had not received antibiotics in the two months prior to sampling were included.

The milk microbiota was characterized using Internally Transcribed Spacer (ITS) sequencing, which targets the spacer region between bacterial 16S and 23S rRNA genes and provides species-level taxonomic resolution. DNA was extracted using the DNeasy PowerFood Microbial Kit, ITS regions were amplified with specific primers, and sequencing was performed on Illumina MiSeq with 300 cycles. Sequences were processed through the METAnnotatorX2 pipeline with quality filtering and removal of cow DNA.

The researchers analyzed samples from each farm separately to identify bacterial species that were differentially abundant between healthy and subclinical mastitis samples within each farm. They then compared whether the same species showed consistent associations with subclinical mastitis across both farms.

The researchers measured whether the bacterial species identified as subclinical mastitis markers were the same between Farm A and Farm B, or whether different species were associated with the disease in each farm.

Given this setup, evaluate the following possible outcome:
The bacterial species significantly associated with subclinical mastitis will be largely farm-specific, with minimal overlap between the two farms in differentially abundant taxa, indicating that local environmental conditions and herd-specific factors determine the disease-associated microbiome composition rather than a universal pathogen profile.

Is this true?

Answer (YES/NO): YES